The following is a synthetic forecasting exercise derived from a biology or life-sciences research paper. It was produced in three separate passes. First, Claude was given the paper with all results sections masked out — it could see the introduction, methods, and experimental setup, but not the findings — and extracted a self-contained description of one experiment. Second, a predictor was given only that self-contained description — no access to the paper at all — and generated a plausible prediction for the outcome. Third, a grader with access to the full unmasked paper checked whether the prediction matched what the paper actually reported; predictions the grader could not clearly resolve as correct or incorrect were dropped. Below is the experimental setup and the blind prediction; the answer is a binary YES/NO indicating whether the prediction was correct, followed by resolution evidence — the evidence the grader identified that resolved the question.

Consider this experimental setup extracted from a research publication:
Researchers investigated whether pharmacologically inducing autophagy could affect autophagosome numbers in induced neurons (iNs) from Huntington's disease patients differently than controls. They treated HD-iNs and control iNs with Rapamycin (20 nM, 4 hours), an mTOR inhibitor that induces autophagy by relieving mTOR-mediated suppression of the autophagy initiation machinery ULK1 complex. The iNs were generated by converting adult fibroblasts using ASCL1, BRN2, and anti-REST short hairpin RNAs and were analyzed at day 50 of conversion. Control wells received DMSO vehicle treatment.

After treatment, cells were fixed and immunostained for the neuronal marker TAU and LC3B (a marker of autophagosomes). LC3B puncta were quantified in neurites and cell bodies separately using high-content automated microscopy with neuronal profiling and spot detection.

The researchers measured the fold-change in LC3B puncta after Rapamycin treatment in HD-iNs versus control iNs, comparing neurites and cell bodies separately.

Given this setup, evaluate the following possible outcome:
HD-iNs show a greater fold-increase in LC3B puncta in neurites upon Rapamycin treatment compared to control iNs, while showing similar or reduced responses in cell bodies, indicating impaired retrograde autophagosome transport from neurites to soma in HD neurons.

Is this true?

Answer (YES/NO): YES